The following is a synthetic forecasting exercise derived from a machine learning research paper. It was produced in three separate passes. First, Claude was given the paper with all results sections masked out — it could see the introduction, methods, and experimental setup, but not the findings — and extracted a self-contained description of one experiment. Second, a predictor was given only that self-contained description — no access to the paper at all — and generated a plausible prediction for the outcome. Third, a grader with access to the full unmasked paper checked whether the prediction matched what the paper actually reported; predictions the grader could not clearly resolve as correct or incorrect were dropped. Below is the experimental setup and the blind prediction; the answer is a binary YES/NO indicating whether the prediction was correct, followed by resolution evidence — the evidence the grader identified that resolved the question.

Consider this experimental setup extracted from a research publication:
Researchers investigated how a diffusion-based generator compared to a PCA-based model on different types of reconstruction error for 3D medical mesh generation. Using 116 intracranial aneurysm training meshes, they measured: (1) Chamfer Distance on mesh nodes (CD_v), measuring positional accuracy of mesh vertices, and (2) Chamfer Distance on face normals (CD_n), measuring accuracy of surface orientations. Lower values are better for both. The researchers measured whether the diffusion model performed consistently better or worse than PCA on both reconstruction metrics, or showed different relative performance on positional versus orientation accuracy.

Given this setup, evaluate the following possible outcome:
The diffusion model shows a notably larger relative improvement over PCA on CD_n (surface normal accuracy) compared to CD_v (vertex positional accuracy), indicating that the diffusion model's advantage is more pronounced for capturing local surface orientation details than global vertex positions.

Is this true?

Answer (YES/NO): NO